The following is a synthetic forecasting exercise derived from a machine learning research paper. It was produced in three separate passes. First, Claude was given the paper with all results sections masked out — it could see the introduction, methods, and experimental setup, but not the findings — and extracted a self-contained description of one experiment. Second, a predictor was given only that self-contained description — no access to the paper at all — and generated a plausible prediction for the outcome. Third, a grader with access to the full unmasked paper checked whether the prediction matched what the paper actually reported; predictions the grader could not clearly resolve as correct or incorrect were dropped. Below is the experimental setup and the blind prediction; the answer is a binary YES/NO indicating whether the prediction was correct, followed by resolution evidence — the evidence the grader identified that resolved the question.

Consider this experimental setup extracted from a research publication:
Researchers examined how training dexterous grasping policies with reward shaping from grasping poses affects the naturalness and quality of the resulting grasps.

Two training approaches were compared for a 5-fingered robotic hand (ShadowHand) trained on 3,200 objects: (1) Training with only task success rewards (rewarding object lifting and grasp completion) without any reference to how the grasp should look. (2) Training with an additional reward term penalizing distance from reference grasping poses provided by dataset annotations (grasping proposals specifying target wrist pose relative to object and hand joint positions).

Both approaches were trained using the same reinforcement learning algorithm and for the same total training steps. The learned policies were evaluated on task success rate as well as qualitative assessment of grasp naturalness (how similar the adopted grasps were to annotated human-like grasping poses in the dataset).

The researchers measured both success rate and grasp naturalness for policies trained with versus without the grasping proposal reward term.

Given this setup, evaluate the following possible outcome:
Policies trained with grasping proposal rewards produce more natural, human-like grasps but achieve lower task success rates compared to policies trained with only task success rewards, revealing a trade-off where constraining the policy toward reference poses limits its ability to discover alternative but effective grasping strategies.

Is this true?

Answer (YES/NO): YES